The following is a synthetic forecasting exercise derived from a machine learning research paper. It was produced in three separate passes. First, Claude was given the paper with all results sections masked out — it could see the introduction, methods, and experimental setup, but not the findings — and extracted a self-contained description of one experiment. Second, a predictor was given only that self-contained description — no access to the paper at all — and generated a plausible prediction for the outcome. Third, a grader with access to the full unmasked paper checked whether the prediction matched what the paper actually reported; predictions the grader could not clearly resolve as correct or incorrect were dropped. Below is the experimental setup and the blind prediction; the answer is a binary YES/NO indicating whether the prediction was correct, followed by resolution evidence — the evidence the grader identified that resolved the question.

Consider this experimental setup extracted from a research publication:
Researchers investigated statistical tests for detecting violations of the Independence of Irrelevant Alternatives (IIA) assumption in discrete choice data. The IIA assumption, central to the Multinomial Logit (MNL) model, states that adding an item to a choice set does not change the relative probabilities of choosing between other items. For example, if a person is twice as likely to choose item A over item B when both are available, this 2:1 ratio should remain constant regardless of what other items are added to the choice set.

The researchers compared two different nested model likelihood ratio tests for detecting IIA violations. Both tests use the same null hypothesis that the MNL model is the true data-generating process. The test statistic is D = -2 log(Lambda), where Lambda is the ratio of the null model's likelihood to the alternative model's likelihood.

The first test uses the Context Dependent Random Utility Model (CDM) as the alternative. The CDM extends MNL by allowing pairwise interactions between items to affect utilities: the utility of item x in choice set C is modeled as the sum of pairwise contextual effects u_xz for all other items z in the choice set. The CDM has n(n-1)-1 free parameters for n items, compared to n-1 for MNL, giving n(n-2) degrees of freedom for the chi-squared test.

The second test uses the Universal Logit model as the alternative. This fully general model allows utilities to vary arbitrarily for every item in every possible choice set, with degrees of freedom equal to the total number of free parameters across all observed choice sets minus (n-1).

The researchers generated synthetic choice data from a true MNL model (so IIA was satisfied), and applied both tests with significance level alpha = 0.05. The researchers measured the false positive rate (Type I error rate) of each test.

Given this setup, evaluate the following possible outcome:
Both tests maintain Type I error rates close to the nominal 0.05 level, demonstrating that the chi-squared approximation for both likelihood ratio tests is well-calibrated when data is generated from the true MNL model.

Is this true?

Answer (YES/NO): NO